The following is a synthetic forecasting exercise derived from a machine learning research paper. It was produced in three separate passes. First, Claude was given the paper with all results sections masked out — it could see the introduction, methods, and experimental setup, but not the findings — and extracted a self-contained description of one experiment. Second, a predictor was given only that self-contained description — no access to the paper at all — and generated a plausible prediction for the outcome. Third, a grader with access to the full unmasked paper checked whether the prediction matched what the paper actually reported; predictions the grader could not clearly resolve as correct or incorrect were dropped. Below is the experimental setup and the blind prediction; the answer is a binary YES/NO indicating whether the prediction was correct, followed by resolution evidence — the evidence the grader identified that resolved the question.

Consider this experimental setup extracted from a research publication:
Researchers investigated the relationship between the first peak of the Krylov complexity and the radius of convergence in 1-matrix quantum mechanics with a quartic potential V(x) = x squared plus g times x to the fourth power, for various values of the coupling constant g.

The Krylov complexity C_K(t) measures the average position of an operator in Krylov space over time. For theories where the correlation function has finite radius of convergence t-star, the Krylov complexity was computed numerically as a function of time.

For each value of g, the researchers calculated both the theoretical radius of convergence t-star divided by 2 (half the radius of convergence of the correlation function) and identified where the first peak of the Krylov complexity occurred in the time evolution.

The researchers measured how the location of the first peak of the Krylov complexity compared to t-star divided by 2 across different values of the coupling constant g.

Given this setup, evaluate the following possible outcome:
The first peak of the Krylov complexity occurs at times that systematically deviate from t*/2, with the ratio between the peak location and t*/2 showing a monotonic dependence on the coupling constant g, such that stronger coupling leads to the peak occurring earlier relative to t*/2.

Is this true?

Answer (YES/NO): NO